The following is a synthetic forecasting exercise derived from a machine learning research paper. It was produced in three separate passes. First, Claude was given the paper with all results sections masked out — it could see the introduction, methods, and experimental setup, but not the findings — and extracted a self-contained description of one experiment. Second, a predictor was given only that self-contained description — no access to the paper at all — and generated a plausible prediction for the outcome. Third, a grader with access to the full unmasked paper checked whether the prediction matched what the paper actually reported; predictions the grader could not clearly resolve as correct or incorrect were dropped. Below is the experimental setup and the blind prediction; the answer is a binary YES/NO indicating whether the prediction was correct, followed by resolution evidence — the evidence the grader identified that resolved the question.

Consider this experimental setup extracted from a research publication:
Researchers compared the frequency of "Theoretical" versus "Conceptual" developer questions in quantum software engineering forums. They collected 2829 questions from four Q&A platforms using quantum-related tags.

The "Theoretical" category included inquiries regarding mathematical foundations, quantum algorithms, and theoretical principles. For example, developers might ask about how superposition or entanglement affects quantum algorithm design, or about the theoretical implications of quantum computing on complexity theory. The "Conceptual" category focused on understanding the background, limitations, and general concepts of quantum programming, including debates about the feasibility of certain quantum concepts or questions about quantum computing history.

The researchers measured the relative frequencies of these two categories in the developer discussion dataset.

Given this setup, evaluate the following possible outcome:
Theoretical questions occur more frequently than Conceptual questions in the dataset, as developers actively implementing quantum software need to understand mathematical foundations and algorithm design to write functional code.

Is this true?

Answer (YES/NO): NO